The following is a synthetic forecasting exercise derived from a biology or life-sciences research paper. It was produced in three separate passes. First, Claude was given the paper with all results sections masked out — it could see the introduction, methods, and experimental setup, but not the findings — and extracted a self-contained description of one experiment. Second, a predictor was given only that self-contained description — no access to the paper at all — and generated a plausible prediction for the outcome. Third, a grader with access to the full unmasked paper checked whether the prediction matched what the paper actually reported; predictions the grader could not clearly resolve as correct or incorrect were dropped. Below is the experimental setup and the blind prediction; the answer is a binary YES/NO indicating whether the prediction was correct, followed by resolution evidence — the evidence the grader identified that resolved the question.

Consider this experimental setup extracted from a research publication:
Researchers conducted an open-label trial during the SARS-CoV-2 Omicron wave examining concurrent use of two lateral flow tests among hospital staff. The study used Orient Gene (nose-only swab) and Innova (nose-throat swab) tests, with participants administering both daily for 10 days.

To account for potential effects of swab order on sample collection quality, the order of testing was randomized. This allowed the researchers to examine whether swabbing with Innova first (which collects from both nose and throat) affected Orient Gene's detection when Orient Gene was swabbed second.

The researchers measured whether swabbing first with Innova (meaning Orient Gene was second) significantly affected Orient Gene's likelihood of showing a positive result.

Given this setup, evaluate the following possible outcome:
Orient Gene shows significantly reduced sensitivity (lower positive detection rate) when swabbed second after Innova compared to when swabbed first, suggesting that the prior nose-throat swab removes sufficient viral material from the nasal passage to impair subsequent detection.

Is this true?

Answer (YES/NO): NO